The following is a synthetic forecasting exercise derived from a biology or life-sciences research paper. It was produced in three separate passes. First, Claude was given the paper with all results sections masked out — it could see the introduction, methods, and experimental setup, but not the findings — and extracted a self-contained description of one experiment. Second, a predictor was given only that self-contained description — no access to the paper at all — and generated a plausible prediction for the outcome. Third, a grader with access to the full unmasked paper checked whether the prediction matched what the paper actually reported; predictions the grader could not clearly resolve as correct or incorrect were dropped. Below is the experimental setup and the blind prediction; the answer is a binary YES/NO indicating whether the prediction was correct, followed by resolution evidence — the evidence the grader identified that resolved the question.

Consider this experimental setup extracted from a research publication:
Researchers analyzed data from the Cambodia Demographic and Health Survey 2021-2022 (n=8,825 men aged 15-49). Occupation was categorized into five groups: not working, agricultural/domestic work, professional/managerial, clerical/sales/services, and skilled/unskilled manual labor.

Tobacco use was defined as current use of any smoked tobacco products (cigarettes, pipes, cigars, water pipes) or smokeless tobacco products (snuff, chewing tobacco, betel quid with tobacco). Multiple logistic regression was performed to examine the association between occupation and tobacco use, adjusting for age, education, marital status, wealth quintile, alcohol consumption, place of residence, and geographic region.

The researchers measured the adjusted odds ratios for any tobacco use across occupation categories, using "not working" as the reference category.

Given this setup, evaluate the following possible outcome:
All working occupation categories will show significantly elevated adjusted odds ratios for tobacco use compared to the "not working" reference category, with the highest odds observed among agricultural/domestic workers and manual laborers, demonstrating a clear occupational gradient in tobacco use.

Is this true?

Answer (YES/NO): NO